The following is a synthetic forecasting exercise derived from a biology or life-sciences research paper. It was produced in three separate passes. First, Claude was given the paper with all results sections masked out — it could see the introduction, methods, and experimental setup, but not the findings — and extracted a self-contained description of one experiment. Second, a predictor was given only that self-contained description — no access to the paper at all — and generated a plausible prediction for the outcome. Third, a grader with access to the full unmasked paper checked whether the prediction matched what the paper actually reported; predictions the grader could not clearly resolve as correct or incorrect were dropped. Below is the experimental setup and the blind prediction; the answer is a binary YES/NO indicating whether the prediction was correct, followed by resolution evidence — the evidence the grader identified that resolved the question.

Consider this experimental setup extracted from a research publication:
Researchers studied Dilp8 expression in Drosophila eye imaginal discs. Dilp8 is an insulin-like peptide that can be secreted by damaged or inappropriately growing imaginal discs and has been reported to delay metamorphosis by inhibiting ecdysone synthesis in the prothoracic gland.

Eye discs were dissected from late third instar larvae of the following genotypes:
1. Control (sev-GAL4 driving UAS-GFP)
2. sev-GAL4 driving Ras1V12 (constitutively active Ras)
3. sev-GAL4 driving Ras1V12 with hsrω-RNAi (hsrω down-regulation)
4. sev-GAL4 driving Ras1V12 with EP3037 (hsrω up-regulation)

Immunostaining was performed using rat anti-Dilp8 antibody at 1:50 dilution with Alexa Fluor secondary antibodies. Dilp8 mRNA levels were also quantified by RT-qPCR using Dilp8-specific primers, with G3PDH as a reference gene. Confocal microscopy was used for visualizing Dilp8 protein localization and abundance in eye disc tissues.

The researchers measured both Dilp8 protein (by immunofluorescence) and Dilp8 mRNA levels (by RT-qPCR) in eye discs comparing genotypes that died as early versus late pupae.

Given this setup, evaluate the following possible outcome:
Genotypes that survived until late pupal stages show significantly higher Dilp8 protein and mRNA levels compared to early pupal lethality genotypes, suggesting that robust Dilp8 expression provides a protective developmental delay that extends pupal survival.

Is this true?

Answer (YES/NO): NO